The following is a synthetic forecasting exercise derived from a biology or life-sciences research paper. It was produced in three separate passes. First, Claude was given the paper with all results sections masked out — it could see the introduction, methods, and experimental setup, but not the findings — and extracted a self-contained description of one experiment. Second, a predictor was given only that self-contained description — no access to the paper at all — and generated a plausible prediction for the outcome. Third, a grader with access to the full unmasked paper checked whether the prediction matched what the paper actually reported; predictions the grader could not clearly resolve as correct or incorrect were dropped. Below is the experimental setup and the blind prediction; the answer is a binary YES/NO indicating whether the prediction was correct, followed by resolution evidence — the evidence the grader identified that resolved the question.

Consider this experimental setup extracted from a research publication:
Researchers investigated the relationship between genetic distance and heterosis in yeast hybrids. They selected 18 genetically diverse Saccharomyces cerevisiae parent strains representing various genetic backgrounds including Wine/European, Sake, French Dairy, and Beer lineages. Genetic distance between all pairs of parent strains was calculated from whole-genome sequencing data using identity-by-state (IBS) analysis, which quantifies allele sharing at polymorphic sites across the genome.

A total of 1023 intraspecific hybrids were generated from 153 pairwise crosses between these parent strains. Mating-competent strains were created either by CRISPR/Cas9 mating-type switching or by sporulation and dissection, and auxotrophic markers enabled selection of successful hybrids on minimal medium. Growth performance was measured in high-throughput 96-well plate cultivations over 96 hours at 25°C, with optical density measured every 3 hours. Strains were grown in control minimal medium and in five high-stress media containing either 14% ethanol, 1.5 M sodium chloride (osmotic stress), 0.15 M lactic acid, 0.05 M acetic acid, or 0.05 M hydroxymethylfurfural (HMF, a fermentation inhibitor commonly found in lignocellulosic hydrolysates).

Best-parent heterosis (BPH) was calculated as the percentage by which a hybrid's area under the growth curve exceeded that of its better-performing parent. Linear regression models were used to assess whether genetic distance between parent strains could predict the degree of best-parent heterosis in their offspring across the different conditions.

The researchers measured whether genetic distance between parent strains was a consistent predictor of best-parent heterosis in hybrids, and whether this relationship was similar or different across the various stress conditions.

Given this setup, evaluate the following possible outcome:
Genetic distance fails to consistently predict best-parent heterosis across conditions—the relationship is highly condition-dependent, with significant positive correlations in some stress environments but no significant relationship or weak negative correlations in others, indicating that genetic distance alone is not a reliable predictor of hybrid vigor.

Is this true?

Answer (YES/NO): YES